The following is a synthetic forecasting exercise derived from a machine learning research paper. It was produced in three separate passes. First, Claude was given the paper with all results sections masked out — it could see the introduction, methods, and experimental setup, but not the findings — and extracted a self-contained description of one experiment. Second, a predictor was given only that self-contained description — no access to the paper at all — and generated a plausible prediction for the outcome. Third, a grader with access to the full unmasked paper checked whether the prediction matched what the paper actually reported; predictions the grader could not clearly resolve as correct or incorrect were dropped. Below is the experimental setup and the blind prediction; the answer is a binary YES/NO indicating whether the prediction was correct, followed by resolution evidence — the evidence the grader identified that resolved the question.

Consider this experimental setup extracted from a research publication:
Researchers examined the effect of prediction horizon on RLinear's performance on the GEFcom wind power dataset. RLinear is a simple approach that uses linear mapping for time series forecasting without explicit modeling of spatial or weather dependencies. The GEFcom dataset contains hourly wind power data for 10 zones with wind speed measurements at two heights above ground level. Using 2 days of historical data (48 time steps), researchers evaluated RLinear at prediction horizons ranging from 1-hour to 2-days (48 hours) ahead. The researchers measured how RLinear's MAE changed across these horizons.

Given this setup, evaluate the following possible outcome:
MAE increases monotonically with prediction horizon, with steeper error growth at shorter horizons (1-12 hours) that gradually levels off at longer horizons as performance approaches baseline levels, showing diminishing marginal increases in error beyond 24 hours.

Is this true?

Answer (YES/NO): YES